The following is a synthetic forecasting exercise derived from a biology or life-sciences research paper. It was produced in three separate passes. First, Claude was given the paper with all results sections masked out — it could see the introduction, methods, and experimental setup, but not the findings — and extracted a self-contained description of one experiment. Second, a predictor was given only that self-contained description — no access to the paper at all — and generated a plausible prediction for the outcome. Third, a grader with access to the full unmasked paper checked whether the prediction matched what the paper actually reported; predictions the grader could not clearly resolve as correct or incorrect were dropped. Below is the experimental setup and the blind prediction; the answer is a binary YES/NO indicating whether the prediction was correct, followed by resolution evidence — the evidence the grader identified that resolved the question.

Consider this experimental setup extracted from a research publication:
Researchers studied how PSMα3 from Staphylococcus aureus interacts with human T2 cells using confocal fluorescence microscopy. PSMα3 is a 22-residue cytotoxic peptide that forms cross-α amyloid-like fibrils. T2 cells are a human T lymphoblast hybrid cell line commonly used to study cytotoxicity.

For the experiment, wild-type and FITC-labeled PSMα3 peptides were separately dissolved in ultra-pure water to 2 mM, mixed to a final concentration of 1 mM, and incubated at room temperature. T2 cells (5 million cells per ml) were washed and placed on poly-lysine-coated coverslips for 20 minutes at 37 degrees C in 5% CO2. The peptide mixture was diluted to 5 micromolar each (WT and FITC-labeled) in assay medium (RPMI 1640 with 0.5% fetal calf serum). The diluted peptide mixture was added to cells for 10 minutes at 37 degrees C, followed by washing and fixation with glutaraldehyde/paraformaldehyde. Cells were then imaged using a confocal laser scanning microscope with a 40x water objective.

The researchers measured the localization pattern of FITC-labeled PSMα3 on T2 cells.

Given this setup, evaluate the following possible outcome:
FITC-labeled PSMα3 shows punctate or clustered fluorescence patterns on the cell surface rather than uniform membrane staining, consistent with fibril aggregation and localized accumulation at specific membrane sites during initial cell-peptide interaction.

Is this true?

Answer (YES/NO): YES